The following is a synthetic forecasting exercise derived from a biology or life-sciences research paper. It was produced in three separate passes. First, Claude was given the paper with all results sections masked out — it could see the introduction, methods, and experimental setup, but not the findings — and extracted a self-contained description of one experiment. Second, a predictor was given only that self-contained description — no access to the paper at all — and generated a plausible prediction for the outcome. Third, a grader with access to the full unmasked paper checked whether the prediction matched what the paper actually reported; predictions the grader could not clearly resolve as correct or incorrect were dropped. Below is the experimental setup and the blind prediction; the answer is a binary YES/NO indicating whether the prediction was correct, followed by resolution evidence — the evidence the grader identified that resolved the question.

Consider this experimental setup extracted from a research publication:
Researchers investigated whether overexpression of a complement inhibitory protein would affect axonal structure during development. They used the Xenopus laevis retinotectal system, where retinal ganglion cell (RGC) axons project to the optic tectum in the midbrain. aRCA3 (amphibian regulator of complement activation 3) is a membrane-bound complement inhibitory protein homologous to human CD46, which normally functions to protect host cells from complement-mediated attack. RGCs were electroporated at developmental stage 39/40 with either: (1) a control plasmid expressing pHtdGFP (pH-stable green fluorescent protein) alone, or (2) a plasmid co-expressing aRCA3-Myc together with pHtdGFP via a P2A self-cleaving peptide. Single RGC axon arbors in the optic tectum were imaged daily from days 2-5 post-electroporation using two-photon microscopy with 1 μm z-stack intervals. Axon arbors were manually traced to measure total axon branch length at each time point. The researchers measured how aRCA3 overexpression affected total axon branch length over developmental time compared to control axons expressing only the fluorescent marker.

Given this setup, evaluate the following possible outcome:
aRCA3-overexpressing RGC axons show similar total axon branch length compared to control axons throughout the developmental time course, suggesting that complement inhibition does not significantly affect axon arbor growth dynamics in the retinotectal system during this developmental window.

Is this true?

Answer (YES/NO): NO